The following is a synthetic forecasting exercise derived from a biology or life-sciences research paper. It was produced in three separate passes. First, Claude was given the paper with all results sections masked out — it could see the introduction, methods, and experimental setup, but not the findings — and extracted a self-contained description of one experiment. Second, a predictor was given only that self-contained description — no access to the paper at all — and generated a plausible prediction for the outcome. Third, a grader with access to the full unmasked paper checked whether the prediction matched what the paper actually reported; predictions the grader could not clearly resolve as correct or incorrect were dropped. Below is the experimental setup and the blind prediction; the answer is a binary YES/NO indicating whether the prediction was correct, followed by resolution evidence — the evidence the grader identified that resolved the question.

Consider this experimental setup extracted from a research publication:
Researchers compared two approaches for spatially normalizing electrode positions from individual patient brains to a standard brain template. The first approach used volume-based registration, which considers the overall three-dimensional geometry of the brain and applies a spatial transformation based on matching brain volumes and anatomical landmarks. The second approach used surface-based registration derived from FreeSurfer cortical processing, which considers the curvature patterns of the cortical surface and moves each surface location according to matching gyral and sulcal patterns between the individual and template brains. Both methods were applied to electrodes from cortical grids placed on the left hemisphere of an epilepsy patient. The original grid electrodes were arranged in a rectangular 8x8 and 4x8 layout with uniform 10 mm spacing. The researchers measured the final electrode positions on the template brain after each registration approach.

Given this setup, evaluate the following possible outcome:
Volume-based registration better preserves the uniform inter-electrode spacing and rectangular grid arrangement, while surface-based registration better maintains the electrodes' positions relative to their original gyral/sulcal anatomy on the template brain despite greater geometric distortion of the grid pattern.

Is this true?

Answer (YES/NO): YES